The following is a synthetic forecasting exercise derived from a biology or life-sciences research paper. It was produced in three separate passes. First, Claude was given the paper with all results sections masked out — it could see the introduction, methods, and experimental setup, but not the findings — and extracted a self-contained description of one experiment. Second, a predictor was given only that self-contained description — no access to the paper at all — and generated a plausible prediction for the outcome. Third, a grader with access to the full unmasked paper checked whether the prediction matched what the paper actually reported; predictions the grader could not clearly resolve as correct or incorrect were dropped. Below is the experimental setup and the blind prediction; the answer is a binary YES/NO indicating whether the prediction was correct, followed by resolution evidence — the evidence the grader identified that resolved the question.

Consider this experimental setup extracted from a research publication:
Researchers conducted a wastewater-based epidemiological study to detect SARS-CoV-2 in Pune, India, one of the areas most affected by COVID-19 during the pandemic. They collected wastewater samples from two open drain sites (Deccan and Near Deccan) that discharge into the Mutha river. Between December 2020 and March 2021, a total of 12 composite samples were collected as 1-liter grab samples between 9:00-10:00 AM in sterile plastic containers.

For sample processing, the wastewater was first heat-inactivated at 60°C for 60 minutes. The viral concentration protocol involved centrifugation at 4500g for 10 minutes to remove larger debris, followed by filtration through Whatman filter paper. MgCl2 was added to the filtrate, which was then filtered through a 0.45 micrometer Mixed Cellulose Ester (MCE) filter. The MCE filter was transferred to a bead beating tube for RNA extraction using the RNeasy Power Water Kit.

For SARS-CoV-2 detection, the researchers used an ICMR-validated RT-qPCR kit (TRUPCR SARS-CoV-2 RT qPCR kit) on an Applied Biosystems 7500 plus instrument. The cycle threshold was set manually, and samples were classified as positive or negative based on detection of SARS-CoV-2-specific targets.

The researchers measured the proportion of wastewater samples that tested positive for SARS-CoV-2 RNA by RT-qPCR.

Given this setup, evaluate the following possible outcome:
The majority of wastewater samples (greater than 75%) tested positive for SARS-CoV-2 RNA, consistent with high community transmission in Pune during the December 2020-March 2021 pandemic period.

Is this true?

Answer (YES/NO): YES